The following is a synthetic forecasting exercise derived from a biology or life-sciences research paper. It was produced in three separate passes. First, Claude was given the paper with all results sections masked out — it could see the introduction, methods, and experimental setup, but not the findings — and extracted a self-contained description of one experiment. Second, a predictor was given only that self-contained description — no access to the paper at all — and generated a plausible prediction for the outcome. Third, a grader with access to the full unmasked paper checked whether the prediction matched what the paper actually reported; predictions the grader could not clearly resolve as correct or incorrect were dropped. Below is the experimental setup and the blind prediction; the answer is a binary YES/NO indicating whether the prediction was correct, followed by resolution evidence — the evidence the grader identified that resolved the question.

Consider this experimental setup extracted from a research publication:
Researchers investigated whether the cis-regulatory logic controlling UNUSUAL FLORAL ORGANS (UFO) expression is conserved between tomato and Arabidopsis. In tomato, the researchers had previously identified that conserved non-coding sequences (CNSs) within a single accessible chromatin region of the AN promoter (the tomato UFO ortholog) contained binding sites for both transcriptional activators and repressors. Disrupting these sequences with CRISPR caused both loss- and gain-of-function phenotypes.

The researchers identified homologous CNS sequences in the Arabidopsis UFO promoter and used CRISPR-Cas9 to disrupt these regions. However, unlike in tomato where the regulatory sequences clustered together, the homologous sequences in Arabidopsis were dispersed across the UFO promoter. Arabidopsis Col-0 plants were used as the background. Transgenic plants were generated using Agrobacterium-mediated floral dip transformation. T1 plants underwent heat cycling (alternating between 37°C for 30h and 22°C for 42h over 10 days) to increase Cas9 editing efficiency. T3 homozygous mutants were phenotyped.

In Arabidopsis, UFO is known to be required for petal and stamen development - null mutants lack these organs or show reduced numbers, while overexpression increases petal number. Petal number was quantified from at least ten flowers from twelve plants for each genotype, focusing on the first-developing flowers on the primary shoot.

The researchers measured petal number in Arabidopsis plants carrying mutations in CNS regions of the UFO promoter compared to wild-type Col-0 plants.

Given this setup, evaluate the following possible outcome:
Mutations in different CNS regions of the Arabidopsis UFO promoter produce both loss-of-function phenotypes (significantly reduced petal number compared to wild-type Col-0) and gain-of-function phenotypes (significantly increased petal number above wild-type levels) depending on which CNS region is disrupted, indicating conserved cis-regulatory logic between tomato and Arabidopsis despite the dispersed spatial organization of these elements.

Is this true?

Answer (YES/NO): YES